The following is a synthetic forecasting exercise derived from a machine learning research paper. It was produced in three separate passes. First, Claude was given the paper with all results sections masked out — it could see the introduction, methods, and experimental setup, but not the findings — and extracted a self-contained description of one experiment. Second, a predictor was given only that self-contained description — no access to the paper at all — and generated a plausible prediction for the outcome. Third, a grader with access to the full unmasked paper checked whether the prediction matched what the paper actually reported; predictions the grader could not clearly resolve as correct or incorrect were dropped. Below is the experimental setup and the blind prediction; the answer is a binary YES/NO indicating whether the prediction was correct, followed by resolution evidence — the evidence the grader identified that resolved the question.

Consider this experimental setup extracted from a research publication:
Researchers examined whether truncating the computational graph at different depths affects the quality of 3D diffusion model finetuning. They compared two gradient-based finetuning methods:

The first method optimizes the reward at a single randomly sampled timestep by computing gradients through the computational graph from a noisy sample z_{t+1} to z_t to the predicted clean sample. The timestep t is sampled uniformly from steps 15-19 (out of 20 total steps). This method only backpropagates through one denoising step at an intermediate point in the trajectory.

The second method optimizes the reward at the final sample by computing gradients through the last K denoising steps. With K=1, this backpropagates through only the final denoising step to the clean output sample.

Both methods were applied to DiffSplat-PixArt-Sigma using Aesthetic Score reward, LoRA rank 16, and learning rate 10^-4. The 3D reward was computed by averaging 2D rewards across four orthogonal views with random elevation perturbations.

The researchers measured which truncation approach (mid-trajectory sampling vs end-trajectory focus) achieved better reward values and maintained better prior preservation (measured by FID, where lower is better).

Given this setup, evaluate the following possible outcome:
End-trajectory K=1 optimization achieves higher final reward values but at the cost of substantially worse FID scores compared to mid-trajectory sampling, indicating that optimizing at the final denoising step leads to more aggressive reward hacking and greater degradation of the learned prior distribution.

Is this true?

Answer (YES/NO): NO